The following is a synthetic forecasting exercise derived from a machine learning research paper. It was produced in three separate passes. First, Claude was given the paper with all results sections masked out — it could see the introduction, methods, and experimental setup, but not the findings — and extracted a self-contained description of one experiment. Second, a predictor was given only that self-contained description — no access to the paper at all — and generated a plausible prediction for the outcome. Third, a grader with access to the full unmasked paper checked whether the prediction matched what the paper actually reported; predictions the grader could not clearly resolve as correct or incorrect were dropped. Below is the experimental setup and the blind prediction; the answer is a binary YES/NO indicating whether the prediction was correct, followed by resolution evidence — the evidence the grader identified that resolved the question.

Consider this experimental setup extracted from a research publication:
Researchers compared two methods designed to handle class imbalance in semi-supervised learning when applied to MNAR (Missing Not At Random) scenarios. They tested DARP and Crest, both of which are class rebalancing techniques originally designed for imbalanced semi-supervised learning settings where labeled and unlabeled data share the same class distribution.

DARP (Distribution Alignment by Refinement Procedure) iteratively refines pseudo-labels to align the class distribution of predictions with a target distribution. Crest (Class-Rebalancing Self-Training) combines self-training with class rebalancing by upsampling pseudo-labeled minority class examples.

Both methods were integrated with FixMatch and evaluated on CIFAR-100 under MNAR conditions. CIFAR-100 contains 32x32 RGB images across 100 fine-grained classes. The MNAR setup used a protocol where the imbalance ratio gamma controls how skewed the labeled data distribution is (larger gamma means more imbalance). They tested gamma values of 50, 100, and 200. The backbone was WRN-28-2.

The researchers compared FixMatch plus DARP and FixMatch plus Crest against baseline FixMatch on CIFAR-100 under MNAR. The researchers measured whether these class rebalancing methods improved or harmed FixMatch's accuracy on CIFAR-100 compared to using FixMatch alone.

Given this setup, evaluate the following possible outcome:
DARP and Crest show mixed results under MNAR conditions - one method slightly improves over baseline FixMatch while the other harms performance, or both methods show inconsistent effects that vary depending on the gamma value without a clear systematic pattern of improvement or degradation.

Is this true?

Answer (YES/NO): NO